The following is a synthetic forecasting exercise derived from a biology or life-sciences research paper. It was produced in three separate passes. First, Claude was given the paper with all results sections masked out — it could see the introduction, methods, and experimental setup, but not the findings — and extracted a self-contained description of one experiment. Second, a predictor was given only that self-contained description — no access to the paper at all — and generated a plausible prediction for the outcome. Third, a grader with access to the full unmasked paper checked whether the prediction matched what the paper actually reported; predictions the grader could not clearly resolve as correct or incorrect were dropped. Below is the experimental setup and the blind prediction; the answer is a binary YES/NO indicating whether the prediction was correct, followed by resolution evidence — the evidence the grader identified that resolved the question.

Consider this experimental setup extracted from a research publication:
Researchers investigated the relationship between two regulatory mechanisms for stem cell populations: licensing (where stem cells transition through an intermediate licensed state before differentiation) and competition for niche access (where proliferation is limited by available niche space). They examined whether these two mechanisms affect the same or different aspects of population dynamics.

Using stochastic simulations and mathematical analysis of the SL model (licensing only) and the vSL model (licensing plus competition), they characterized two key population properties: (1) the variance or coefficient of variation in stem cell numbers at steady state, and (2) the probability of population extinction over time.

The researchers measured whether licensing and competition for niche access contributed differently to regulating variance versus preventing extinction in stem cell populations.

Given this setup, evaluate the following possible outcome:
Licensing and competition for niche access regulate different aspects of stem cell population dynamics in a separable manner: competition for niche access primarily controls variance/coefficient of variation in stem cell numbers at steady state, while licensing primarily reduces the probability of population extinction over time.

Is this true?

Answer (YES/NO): YES